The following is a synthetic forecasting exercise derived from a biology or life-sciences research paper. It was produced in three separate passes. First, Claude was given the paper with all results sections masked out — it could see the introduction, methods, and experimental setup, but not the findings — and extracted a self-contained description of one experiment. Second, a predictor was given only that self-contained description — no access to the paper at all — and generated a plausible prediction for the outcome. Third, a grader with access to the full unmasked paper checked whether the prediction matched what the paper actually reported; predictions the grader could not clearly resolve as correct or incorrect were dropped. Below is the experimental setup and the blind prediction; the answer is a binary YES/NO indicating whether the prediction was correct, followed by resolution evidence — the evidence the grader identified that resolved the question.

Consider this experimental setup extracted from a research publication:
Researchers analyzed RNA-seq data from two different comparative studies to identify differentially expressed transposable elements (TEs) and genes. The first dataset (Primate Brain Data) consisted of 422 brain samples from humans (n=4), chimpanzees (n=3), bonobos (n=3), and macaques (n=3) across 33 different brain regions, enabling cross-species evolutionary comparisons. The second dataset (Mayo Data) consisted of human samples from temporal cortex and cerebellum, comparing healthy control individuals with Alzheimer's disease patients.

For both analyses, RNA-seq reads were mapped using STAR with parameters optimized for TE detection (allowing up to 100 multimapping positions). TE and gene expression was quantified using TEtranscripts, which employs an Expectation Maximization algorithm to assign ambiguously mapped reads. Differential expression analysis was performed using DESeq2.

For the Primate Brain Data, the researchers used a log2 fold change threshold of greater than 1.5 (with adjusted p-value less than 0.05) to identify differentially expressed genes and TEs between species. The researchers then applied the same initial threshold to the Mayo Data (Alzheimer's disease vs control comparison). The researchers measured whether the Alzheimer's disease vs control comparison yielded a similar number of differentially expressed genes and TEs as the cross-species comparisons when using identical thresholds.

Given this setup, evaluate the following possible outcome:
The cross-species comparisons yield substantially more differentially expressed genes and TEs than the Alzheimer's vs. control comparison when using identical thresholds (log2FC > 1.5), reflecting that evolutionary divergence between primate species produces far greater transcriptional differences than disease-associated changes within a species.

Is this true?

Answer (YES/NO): YES